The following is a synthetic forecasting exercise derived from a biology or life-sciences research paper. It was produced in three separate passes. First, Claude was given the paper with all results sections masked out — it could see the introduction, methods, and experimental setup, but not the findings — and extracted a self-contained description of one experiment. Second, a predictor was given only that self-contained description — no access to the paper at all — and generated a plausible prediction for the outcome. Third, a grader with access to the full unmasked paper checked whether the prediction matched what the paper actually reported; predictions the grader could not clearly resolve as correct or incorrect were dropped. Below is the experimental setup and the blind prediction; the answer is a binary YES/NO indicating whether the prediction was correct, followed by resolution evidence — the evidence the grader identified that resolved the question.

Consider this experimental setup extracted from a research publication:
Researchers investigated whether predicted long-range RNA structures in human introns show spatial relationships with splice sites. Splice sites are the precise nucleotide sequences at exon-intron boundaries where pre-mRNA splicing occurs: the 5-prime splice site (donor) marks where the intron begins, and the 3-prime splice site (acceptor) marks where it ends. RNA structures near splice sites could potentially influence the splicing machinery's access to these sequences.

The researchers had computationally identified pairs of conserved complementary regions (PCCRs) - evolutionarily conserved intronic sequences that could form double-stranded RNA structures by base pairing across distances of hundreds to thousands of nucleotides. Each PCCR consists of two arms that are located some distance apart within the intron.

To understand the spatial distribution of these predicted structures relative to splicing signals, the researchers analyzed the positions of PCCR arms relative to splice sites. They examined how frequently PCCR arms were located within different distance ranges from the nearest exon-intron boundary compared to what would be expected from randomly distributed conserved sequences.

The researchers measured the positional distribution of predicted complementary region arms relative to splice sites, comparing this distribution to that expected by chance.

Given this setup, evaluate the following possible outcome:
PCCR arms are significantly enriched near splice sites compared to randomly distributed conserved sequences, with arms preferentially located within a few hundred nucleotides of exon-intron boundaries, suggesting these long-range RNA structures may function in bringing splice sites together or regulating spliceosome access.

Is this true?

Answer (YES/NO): NO